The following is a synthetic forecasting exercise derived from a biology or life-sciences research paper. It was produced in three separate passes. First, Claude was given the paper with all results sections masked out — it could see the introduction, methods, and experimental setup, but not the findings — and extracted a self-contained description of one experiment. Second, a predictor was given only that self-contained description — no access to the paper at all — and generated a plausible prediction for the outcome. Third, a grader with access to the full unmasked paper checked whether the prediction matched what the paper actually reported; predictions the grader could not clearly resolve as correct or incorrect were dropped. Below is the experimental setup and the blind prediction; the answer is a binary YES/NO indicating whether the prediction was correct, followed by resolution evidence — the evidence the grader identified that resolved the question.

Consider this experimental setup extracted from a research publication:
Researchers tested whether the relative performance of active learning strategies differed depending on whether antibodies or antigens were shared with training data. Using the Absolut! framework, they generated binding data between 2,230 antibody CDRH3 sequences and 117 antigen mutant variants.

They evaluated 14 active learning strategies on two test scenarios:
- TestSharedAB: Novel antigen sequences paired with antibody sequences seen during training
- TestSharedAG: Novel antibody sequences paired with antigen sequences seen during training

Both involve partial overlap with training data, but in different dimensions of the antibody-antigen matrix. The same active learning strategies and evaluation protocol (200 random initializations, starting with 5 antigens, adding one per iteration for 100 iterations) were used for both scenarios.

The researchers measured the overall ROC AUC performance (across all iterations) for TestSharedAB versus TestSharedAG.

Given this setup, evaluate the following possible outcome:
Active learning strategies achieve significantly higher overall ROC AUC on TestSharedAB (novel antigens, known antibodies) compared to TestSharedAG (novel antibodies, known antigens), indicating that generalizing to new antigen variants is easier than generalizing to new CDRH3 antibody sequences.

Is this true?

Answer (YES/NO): NO